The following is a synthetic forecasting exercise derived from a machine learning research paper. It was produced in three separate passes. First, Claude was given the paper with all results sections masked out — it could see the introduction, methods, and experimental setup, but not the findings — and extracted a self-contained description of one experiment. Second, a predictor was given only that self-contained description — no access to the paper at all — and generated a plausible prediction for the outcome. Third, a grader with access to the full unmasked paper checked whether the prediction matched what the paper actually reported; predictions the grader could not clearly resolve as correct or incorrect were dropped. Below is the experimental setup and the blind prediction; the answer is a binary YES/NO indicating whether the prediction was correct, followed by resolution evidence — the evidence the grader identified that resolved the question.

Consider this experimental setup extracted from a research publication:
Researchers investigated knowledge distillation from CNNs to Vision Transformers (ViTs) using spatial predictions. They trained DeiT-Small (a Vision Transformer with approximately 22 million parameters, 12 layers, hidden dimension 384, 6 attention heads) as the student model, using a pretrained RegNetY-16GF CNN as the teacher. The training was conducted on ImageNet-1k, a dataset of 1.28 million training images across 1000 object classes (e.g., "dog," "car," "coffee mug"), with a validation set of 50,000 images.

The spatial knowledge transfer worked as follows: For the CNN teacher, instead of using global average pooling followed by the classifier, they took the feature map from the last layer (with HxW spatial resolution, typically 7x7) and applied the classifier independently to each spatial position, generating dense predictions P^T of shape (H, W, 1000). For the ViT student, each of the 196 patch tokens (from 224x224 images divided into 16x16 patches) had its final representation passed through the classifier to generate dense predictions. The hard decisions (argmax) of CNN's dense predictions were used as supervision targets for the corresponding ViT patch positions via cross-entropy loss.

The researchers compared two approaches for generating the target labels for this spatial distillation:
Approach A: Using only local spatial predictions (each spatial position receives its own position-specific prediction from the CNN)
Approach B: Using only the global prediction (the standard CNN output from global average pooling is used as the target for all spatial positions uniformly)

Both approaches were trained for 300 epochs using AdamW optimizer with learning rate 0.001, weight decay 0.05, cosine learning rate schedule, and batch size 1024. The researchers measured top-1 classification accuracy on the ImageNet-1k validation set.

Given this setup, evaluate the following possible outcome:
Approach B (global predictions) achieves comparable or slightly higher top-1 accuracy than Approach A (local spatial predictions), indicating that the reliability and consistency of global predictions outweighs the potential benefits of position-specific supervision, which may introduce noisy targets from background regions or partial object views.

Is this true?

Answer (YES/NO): NO